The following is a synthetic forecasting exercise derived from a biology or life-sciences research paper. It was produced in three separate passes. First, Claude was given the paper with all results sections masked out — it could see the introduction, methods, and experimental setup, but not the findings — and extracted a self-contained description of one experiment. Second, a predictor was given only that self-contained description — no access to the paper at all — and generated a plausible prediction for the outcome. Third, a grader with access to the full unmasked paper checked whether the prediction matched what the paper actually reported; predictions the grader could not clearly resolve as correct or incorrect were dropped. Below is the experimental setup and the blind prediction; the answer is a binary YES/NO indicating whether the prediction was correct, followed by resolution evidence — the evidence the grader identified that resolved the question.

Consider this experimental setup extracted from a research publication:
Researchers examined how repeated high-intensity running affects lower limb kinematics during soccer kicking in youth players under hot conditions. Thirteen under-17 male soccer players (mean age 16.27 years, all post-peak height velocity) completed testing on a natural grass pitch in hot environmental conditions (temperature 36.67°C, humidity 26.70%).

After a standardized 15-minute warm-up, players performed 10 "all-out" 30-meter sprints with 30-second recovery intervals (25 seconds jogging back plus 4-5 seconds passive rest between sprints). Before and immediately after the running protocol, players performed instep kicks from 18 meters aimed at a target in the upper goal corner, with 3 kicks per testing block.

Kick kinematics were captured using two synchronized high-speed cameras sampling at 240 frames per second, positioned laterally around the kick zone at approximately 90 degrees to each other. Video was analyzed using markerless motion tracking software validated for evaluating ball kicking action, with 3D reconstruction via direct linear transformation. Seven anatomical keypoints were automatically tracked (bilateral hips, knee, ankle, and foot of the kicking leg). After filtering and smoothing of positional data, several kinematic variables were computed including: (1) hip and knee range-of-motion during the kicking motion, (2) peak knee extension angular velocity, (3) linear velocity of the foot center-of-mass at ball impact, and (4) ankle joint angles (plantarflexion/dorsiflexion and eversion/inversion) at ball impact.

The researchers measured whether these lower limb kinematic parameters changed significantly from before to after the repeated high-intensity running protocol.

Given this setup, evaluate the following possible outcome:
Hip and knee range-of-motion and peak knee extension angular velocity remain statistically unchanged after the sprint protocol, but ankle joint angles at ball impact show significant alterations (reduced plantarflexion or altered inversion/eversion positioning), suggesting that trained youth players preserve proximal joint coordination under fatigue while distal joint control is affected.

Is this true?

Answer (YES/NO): YES